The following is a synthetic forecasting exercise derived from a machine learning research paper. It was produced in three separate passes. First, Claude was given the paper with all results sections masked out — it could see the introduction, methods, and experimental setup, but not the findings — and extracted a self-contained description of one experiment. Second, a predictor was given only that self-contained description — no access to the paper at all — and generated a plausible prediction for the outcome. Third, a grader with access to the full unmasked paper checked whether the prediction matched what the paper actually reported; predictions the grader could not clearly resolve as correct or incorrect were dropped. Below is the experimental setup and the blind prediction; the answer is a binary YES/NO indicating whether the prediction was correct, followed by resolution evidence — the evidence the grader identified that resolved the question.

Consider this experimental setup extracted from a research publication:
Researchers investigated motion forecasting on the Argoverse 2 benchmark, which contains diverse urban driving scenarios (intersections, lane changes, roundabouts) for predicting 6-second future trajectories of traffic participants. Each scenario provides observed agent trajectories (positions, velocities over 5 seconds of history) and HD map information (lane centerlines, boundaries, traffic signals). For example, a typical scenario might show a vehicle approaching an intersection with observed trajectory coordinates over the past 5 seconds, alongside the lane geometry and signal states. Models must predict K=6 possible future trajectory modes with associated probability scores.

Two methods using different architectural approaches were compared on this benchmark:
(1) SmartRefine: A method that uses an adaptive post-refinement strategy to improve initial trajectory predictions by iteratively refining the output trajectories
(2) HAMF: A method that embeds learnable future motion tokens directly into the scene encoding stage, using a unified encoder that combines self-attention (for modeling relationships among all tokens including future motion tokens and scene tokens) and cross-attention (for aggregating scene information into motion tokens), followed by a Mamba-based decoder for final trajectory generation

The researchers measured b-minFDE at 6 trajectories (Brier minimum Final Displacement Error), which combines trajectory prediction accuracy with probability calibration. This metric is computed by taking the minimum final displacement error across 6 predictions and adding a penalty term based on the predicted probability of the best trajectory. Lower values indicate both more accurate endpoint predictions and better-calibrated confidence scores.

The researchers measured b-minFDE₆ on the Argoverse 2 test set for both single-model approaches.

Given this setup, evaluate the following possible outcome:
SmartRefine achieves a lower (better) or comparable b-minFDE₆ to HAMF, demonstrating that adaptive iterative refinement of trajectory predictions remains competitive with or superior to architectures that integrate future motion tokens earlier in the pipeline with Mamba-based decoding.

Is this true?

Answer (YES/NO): YES